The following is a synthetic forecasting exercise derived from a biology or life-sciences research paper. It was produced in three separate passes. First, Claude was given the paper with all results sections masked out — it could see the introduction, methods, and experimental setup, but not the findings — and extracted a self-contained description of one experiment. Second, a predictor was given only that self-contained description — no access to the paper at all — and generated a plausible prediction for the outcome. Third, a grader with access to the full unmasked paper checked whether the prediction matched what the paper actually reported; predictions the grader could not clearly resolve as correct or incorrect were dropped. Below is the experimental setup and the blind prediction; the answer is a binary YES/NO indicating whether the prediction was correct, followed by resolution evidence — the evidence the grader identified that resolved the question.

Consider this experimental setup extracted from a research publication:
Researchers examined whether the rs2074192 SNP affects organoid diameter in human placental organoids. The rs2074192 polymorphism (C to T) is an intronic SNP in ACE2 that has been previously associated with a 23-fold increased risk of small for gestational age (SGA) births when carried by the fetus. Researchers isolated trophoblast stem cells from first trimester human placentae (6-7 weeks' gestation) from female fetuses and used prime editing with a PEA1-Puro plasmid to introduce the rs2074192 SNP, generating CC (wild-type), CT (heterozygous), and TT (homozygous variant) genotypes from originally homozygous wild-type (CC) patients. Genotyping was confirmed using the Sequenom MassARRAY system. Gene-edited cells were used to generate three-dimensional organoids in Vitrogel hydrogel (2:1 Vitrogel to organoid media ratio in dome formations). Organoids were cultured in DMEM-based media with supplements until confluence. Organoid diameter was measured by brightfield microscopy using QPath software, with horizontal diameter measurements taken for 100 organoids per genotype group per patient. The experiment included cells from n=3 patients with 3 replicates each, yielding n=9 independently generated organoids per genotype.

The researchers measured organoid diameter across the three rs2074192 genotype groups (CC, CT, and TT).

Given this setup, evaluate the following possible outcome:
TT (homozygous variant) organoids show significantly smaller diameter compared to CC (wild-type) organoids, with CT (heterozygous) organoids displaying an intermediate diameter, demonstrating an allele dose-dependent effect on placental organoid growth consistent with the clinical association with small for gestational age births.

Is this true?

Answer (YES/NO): NO